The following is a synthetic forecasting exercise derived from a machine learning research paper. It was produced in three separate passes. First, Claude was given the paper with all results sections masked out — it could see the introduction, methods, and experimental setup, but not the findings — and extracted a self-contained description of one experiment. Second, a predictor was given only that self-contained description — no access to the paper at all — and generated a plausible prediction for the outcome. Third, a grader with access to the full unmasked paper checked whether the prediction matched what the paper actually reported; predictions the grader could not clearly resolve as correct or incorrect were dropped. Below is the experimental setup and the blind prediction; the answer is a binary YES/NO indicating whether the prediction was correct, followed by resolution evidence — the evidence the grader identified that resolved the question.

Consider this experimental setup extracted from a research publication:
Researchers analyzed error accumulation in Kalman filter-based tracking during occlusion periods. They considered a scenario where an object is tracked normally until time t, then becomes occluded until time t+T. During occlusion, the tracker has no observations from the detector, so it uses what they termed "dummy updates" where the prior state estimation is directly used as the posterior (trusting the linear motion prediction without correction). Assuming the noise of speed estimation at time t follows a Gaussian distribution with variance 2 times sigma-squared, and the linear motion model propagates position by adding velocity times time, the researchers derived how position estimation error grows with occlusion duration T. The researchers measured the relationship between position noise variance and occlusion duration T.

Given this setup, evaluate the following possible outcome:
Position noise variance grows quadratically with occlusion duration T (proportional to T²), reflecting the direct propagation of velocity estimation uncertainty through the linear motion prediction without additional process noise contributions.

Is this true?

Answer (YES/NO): YES